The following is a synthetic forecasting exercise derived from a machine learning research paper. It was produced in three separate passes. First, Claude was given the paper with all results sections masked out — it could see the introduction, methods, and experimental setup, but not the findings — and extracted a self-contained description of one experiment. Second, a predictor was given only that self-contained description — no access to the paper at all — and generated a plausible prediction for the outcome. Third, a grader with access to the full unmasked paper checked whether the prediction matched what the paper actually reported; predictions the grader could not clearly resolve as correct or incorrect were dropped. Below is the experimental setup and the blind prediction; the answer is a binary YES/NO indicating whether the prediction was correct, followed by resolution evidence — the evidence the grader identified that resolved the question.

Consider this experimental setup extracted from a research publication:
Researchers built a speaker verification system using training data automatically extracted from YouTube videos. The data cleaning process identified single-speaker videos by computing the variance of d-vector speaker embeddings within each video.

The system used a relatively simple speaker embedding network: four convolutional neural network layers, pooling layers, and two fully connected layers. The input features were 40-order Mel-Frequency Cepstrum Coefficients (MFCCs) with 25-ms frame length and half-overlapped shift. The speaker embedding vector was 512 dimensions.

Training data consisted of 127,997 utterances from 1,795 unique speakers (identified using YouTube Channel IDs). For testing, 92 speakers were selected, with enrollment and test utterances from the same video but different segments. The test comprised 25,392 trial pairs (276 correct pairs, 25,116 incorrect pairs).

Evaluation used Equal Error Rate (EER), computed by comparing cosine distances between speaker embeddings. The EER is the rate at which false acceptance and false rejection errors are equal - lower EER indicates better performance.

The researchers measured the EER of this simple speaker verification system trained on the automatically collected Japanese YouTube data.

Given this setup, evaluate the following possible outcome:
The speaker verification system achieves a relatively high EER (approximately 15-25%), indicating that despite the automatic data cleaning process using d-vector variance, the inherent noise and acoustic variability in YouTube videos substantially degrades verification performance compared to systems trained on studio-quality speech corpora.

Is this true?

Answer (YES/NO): NO